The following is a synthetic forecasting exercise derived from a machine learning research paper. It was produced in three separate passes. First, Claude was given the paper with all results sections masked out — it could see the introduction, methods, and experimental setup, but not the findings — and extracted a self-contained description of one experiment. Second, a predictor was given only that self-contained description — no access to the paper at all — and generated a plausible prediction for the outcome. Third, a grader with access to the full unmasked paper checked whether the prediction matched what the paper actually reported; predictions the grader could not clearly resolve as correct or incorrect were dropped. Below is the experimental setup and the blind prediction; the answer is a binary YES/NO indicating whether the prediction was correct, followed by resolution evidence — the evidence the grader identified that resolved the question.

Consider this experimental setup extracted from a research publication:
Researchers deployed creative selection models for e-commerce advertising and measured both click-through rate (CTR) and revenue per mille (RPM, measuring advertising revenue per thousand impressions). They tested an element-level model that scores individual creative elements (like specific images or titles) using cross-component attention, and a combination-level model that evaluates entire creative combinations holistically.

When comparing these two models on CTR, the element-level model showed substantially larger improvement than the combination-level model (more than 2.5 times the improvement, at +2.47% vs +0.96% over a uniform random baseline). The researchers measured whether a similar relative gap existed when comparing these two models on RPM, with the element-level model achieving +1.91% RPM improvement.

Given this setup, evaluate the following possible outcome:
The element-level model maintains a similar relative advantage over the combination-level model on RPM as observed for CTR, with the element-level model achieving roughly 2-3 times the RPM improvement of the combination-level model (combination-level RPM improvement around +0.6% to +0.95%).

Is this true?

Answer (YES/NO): NO